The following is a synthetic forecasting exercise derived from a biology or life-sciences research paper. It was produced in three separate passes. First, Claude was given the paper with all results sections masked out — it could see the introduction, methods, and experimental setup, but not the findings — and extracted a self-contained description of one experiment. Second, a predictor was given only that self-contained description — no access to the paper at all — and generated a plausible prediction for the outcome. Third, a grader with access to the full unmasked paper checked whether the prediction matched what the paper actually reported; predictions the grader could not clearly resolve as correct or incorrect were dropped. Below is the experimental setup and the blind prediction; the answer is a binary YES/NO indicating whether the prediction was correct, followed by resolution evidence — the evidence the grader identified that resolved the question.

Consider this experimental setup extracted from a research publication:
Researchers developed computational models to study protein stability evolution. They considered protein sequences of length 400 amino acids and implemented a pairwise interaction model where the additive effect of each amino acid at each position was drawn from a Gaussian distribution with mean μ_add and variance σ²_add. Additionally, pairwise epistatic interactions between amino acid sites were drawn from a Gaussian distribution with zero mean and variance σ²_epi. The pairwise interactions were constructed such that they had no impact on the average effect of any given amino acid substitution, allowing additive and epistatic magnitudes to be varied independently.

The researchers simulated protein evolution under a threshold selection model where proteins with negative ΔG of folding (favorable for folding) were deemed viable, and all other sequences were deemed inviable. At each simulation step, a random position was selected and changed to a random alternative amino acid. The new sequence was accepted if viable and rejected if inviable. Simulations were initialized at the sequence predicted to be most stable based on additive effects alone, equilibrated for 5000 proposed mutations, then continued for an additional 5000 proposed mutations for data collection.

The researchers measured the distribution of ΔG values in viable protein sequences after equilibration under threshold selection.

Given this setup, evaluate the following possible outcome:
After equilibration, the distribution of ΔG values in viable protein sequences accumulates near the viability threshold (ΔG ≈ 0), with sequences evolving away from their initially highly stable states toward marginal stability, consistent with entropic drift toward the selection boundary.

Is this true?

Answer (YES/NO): YES